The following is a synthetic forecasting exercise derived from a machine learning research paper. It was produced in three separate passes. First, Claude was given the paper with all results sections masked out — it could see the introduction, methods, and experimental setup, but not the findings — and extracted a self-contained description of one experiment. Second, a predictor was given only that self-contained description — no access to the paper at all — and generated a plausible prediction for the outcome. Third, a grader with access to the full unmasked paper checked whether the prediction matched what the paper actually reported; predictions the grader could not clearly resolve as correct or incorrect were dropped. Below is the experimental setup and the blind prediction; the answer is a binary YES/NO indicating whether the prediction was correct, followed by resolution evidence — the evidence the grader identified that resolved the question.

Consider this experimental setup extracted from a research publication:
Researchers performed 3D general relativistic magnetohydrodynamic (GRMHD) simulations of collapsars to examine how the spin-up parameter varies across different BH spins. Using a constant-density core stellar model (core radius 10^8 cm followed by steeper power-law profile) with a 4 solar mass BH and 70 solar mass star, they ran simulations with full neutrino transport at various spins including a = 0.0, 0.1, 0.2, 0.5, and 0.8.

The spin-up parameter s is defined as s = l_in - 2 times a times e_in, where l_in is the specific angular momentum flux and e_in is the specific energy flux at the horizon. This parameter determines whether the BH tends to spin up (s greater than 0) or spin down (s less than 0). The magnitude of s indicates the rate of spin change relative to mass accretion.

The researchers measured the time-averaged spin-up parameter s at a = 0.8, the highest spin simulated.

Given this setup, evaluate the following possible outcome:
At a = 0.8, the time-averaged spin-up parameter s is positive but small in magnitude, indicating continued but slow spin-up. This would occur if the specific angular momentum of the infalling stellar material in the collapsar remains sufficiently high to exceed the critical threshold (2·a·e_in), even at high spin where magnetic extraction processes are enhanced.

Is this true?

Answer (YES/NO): NO